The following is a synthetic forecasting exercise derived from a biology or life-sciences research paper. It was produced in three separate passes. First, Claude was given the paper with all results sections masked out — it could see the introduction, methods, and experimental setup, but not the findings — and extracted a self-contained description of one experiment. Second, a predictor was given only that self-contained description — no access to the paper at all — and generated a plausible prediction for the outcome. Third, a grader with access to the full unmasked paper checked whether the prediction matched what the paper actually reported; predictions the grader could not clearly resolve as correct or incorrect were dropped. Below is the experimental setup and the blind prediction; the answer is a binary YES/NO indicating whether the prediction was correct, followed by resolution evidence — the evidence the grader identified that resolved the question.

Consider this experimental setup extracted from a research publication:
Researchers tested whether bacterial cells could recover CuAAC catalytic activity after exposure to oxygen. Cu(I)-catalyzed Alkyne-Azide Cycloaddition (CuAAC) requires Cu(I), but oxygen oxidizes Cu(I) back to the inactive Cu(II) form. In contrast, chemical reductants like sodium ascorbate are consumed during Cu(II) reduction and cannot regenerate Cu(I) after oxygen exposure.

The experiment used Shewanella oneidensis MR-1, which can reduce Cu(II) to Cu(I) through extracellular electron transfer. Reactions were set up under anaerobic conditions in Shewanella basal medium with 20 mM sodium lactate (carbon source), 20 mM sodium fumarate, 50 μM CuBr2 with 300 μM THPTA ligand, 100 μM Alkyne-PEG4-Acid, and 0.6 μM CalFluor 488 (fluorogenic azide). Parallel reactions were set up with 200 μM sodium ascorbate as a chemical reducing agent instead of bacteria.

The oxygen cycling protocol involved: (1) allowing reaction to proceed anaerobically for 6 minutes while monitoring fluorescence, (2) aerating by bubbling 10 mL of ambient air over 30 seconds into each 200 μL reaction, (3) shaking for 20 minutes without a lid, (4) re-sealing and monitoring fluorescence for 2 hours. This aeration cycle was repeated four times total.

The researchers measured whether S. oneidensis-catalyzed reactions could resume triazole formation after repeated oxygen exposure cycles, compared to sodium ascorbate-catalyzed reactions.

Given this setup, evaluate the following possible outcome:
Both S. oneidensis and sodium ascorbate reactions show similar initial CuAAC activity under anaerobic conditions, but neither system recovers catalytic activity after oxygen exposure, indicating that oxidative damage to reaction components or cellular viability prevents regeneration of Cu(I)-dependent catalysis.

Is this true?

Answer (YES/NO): NO